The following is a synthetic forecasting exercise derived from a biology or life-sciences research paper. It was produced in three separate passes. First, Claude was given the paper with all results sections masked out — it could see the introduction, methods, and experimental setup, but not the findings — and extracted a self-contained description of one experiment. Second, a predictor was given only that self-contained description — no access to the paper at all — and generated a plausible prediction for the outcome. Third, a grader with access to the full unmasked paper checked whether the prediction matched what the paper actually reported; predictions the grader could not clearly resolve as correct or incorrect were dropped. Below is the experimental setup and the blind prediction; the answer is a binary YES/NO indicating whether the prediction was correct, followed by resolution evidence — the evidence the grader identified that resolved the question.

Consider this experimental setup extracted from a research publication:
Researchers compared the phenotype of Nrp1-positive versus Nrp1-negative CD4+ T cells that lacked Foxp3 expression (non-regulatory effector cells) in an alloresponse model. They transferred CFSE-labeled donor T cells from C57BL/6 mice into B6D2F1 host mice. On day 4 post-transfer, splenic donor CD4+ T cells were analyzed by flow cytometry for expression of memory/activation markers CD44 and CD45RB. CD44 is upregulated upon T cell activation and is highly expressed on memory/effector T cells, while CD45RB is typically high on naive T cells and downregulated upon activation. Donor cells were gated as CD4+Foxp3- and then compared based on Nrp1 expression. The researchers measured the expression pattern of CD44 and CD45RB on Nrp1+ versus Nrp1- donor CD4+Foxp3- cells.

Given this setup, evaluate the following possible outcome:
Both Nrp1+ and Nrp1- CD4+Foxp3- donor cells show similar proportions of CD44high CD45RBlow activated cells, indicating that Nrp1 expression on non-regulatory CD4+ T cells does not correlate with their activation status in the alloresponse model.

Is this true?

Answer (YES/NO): NO